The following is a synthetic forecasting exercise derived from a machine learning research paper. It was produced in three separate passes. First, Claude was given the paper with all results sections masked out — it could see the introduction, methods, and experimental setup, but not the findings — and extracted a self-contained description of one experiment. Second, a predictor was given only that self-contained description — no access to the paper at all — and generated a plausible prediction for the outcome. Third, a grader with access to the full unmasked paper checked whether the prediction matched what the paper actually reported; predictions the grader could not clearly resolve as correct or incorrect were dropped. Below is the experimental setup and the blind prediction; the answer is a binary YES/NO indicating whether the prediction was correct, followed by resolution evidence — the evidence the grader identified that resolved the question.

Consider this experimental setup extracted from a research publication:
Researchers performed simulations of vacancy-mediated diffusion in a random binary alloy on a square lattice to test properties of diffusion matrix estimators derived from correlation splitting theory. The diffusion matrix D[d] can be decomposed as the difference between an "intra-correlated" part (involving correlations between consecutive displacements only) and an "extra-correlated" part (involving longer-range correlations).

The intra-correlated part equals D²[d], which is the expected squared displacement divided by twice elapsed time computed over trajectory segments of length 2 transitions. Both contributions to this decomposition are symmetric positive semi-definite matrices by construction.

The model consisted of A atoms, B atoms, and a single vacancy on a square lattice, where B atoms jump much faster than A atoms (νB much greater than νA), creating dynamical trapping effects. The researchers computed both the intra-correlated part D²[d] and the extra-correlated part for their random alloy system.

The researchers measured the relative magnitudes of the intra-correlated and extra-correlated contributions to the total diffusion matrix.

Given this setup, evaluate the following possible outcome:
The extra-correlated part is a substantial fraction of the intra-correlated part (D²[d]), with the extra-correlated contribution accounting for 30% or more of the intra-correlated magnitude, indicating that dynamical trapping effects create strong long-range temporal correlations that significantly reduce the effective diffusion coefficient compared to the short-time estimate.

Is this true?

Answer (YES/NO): NO